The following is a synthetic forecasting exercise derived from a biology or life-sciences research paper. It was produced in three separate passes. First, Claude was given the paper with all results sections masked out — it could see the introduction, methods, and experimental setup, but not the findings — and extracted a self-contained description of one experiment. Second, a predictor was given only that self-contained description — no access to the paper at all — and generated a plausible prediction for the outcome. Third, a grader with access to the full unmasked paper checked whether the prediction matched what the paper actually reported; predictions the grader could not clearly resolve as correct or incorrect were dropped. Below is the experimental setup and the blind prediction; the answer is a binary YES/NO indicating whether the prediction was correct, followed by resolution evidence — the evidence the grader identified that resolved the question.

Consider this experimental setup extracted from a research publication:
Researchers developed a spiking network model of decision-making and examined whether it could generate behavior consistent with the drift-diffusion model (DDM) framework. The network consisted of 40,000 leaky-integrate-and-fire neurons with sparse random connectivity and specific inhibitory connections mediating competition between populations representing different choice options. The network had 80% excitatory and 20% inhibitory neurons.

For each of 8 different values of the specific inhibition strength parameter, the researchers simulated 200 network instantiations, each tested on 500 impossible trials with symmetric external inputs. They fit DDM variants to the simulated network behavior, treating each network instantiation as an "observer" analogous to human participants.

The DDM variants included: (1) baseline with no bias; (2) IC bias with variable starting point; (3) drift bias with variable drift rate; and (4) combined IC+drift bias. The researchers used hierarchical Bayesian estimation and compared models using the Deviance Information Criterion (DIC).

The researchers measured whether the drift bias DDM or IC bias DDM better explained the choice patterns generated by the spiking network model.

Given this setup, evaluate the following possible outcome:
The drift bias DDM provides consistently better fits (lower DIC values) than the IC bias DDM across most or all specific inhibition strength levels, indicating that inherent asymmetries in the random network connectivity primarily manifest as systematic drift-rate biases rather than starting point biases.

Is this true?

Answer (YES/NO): YES